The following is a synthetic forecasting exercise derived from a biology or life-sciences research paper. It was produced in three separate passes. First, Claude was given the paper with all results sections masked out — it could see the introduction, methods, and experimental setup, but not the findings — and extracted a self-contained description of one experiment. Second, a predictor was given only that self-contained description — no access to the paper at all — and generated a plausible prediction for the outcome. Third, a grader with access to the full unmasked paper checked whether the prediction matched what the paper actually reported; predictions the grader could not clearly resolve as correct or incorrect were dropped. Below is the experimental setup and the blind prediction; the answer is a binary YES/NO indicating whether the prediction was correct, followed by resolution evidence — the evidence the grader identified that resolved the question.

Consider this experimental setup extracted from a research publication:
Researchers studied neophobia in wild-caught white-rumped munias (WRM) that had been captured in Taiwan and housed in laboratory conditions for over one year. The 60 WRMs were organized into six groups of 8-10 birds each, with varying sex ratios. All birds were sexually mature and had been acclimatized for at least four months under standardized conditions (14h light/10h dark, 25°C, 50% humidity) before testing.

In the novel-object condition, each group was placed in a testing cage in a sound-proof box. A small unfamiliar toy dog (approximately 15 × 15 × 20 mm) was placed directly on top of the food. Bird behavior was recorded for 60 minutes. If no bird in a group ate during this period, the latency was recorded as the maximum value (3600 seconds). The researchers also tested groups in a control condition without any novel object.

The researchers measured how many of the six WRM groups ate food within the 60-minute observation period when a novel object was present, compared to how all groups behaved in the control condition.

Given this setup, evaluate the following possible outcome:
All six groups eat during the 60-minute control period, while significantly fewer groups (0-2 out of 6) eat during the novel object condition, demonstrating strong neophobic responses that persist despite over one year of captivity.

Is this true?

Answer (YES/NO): YES